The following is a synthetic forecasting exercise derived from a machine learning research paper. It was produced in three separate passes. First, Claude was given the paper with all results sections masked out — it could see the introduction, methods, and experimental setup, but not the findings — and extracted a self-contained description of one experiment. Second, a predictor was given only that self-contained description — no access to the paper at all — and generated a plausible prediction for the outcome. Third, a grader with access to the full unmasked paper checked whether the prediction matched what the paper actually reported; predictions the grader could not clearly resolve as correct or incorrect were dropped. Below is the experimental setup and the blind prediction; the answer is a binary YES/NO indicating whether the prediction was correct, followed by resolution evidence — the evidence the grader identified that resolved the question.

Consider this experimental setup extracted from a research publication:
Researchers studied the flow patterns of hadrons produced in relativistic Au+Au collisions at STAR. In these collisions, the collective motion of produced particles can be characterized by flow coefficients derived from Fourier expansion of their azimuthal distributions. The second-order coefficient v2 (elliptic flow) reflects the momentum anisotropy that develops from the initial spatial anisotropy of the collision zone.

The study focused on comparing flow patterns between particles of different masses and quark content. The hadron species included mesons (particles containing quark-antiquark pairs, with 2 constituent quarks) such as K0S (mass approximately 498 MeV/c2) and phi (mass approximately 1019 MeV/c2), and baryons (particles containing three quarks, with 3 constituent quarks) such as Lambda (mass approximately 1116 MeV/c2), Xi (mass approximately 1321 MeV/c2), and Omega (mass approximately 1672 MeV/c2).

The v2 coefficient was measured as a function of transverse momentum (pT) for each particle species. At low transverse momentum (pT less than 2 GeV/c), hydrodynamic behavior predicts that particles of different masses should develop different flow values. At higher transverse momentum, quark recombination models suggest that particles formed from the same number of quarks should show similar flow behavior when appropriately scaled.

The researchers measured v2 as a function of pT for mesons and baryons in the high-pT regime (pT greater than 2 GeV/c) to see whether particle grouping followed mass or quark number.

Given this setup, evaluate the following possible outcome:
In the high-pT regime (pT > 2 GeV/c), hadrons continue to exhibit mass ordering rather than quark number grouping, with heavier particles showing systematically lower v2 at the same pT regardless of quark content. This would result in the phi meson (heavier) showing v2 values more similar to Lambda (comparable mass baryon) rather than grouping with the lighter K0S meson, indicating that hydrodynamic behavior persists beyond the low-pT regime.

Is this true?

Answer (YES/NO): NO